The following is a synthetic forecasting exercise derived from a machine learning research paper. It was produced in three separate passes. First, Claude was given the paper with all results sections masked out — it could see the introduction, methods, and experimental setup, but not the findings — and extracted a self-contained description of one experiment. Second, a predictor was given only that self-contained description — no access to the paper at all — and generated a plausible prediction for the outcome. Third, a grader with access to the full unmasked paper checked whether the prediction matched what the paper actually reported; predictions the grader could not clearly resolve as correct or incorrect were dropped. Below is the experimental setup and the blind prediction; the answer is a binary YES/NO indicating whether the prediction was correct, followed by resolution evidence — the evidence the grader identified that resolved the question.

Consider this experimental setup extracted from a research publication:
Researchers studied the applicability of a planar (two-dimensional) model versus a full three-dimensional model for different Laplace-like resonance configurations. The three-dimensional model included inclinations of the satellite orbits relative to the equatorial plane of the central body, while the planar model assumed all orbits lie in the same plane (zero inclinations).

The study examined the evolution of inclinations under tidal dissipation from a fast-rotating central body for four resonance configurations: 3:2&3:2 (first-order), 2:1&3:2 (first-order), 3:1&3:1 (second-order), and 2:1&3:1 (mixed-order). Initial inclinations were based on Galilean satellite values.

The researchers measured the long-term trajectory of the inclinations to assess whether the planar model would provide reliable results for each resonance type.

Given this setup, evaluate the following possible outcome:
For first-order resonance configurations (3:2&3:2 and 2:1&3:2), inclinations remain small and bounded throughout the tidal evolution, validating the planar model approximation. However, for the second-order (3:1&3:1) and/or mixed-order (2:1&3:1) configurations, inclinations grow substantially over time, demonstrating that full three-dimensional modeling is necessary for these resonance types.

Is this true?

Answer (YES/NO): NO